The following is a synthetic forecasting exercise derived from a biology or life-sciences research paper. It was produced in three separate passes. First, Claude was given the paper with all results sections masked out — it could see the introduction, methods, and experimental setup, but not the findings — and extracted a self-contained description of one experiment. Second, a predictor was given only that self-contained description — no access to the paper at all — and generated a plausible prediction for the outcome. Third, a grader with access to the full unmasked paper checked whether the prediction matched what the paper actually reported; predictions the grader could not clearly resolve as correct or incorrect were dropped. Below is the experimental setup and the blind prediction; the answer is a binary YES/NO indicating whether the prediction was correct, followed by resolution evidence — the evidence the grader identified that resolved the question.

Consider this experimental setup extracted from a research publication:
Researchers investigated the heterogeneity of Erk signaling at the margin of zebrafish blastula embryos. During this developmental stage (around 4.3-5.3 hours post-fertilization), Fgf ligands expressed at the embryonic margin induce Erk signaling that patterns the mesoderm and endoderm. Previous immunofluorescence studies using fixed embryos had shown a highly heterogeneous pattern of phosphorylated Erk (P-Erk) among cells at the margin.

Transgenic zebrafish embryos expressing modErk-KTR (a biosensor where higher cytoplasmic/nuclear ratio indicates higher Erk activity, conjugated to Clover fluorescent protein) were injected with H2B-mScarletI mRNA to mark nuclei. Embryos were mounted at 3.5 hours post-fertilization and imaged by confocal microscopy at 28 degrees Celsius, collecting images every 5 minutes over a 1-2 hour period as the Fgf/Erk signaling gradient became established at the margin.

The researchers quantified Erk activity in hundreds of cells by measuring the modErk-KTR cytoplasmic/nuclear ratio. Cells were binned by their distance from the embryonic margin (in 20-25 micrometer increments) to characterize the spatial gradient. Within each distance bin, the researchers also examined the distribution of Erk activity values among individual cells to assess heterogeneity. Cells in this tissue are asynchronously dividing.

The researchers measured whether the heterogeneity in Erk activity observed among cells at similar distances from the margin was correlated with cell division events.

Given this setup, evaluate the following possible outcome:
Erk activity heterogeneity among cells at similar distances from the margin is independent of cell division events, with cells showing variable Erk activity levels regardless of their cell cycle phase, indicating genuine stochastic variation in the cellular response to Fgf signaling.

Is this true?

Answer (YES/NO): NO